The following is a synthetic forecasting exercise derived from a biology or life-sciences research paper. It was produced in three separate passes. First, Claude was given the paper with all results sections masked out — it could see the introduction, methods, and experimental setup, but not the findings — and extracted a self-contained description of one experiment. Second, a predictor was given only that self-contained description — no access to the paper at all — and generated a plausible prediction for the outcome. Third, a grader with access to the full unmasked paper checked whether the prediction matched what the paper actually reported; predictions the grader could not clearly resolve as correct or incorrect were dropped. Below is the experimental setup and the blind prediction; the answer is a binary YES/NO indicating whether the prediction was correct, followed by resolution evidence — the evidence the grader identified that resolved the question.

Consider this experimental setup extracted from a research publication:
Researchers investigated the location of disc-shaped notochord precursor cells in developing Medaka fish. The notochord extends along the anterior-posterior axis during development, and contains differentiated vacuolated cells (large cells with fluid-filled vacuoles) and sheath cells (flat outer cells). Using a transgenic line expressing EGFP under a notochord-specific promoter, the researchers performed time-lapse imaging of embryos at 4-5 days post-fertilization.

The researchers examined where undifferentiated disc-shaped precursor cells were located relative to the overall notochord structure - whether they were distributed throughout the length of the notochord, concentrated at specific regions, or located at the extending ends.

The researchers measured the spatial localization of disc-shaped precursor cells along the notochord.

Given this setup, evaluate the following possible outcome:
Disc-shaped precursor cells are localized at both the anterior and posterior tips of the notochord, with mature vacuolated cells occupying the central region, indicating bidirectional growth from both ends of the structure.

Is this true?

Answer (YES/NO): NO